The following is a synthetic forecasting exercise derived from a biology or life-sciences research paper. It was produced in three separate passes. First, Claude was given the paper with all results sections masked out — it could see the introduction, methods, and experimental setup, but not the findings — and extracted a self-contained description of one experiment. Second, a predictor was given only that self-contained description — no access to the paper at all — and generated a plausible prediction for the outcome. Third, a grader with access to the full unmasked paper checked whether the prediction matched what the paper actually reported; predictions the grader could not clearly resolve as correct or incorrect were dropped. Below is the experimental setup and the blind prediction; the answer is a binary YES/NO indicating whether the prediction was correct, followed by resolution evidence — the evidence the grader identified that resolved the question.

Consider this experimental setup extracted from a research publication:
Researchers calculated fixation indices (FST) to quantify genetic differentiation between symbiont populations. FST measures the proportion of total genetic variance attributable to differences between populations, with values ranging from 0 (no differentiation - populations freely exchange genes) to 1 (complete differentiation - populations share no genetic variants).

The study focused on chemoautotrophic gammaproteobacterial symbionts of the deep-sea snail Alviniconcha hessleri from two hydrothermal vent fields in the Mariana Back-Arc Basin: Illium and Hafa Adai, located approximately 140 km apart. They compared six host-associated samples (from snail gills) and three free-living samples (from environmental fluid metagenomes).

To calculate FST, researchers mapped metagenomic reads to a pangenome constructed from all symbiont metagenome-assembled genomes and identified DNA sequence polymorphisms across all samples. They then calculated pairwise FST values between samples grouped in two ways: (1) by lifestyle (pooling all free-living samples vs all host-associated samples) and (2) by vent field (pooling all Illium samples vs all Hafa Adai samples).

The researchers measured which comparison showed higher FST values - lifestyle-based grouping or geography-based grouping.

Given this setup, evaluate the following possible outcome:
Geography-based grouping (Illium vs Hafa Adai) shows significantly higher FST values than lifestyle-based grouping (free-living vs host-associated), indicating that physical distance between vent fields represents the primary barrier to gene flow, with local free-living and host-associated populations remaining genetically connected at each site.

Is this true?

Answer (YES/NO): YES